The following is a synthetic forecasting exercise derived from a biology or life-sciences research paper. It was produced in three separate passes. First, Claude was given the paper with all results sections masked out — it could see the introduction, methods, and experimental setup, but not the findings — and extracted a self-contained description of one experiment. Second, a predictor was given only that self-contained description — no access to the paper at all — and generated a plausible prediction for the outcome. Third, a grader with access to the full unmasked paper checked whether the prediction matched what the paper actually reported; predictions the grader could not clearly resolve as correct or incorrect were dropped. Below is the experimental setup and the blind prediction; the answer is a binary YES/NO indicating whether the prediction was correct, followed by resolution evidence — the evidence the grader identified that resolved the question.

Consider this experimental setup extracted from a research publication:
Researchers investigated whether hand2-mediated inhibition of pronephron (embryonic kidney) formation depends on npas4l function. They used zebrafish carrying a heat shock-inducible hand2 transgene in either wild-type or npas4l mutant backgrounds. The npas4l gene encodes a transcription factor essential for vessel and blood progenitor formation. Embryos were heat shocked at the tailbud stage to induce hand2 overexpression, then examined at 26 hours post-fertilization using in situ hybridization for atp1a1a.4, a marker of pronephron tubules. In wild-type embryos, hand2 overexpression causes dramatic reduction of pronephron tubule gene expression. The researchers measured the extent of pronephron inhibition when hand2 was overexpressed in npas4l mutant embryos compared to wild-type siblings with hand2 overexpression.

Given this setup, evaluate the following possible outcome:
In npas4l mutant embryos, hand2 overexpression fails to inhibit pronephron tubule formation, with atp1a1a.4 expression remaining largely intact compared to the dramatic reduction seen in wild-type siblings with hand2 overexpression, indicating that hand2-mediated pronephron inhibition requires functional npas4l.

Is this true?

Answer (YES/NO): NO